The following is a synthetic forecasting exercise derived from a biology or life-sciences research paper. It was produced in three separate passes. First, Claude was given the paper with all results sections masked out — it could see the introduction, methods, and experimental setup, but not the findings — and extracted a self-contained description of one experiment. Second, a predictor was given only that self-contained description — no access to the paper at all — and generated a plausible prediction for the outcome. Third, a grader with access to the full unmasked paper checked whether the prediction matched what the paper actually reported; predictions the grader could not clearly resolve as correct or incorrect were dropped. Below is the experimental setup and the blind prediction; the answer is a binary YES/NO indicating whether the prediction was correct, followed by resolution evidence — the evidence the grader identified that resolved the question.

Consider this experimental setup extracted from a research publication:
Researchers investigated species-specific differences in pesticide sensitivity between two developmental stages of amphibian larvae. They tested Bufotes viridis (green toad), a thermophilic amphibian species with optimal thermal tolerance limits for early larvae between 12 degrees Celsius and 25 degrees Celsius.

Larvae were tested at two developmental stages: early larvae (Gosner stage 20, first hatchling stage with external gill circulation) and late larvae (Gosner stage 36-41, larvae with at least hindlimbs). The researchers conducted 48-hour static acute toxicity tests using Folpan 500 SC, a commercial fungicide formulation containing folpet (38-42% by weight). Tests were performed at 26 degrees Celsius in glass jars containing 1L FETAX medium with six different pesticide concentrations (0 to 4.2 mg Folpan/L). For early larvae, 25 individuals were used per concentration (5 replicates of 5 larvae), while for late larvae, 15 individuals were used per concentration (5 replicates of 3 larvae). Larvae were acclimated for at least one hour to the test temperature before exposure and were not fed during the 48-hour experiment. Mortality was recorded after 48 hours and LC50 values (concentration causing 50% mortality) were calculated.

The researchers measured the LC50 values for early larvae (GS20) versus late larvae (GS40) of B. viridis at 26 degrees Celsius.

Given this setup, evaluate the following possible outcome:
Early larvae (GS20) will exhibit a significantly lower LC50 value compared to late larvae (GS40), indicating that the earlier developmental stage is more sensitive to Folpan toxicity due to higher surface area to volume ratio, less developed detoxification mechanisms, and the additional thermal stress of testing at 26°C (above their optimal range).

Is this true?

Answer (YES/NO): NO